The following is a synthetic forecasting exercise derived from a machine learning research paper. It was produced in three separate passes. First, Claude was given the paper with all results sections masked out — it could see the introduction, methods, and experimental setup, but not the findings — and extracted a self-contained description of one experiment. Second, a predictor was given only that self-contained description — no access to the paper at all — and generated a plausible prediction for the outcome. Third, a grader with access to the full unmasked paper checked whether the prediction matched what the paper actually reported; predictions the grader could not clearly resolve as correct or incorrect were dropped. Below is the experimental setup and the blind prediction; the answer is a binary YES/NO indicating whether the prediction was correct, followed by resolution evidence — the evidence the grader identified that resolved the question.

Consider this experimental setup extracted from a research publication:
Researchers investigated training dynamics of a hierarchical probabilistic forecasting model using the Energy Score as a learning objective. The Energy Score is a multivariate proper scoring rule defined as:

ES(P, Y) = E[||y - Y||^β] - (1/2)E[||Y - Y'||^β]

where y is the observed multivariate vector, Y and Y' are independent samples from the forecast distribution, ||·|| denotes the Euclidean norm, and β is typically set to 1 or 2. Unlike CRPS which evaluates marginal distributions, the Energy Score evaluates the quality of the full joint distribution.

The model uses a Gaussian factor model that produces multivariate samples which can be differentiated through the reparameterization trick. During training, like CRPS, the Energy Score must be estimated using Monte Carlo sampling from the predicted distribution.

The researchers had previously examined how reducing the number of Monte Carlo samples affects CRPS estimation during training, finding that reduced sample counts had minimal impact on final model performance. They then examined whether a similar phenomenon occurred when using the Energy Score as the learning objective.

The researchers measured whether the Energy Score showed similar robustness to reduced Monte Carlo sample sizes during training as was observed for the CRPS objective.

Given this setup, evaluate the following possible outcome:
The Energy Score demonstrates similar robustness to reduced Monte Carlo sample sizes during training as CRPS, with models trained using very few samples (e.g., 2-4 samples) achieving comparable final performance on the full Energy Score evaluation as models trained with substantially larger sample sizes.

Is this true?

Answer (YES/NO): YES